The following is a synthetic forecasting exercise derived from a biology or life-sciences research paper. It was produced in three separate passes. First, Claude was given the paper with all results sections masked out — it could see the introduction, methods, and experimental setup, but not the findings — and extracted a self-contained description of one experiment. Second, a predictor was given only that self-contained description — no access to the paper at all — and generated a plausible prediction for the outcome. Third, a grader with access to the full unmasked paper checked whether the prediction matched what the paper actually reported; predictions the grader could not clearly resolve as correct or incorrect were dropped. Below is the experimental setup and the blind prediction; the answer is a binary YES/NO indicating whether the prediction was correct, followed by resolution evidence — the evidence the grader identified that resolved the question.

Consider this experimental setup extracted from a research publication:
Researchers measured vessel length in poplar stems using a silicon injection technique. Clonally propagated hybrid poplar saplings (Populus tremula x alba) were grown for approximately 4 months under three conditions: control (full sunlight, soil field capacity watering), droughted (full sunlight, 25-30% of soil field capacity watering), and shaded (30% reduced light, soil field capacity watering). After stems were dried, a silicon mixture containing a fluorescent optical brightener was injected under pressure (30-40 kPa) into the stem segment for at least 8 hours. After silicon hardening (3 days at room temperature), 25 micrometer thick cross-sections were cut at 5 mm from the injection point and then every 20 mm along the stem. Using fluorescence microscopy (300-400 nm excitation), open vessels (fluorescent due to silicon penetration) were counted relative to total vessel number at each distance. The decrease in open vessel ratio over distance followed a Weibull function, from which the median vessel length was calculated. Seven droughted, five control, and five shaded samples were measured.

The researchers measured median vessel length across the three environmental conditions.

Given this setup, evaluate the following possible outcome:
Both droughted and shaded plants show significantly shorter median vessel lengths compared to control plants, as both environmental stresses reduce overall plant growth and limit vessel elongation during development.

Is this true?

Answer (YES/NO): NO